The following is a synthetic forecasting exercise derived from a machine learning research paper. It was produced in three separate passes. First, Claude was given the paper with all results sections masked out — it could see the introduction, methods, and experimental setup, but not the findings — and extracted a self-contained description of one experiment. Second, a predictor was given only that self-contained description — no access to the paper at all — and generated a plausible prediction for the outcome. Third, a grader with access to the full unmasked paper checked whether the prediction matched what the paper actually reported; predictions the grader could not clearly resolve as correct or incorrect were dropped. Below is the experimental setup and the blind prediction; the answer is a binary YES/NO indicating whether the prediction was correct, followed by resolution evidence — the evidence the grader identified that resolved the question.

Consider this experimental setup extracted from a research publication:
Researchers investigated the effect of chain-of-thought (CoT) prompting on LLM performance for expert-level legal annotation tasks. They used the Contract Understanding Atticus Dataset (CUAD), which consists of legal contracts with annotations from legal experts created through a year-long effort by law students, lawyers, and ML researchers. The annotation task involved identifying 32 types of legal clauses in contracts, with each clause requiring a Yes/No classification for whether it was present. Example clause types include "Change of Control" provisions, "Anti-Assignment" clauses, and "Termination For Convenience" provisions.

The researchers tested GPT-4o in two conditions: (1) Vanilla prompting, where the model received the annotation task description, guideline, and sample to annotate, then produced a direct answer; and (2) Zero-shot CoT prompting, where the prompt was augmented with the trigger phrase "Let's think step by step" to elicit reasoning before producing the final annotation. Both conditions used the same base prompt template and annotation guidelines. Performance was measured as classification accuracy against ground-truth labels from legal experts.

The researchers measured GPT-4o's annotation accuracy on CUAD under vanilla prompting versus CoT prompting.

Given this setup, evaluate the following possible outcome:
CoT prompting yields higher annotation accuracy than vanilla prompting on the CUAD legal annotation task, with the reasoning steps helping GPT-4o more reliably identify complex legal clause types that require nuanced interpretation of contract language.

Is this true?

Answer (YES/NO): NO